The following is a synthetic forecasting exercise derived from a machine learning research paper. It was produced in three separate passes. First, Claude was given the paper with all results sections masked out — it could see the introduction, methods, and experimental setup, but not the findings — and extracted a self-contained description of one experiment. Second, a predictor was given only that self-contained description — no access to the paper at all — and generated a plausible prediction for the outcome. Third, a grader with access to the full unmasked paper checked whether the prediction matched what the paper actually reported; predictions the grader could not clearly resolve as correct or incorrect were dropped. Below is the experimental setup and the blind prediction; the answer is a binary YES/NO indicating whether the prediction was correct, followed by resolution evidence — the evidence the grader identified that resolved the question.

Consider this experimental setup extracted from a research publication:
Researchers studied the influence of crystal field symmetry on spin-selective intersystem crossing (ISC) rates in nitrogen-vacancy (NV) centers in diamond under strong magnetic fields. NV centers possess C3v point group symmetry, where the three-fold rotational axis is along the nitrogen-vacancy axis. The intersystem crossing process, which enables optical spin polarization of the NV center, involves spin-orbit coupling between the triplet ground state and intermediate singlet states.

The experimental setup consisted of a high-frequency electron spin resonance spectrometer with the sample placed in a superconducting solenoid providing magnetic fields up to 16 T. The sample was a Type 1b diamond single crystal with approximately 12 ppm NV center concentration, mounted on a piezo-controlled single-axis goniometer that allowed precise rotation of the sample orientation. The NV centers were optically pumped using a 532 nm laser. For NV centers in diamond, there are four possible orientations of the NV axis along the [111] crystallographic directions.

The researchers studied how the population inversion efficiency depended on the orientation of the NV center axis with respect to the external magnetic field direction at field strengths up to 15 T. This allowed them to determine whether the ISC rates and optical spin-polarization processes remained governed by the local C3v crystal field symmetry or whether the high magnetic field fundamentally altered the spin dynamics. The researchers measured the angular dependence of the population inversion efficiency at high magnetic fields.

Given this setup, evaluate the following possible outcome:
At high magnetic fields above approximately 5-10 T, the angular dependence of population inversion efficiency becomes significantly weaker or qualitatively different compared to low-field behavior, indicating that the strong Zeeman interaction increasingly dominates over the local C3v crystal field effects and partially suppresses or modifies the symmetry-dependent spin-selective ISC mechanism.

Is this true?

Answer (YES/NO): NO